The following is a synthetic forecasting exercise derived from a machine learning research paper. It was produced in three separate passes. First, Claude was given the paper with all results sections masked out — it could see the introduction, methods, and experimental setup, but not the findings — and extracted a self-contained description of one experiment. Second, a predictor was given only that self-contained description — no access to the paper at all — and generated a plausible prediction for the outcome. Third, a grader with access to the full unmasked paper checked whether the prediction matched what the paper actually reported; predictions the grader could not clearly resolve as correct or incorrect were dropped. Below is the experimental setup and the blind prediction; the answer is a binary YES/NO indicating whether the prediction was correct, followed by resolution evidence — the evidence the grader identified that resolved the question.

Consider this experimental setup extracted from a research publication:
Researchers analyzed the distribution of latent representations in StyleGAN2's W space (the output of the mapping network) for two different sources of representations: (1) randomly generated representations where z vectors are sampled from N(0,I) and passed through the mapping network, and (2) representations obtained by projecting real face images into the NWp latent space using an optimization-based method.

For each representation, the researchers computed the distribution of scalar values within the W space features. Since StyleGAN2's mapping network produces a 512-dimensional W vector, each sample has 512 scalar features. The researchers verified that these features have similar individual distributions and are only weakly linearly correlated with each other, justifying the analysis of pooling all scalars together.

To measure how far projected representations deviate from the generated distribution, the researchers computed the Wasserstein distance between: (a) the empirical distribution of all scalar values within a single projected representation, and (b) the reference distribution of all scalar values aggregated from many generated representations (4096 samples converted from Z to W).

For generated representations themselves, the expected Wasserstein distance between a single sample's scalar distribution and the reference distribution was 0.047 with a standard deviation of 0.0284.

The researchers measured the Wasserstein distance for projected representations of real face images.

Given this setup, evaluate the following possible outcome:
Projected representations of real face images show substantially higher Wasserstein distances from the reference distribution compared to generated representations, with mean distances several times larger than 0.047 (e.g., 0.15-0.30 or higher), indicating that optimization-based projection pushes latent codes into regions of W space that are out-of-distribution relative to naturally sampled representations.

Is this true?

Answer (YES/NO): YES